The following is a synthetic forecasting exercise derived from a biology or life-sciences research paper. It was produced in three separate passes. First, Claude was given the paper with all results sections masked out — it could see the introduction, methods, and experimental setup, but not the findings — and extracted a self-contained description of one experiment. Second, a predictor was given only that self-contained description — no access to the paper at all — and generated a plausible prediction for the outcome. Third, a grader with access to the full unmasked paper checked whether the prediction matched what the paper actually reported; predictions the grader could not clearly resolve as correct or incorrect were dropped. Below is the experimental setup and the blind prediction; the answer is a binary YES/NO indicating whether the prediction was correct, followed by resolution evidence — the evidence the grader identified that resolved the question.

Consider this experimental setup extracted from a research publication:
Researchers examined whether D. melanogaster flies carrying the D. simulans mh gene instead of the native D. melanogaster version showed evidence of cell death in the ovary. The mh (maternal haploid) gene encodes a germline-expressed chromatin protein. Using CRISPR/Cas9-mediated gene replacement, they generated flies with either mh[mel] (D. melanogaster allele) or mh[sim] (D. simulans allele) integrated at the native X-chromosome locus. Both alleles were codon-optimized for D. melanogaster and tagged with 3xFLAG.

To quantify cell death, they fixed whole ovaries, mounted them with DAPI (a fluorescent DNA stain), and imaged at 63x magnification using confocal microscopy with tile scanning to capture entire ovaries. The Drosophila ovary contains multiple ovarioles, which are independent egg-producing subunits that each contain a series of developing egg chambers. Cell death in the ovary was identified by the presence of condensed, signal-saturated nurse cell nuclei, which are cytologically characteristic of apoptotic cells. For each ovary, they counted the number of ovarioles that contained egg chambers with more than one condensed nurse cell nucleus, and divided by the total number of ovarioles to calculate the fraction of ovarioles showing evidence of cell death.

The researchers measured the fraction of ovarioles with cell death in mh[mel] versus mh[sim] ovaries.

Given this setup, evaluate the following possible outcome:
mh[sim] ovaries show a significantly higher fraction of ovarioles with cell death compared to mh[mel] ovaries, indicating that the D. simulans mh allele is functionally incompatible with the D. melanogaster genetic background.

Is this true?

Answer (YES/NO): YES